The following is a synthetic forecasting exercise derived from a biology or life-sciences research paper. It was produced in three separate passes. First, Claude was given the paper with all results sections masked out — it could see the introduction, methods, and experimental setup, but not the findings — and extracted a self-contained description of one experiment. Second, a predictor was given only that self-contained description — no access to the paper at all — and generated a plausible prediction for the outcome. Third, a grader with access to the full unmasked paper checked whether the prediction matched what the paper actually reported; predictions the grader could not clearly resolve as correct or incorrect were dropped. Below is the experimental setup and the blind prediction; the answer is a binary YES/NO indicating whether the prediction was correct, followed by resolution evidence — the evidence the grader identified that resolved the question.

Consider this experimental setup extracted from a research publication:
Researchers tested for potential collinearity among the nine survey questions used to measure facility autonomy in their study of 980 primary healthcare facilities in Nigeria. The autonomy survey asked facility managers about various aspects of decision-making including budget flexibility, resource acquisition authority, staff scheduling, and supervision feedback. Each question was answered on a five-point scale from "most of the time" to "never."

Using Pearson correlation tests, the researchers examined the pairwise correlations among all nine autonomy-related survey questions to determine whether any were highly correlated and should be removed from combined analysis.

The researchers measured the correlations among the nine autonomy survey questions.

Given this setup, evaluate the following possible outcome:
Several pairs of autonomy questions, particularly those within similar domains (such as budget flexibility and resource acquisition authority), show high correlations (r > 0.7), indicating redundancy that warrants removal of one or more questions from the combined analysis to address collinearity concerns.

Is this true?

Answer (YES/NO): NO